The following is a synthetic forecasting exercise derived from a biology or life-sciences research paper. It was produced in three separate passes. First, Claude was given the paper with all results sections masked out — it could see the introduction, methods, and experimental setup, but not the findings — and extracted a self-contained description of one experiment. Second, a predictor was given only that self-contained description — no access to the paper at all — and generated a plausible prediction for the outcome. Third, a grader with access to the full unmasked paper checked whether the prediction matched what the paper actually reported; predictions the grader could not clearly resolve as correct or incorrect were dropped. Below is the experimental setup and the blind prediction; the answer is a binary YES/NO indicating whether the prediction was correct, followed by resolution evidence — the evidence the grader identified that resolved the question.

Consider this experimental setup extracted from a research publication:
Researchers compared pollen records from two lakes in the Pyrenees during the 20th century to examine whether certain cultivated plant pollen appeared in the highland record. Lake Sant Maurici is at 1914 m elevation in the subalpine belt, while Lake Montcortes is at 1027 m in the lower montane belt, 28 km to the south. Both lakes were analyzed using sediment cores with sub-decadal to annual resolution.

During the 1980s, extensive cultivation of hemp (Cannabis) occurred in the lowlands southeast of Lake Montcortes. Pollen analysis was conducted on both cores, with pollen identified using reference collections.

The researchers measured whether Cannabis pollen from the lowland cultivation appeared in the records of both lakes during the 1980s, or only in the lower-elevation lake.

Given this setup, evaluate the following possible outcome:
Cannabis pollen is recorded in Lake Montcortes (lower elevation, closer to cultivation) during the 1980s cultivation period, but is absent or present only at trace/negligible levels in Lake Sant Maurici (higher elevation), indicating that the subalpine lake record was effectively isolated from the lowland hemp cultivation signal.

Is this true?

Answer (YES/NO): YES